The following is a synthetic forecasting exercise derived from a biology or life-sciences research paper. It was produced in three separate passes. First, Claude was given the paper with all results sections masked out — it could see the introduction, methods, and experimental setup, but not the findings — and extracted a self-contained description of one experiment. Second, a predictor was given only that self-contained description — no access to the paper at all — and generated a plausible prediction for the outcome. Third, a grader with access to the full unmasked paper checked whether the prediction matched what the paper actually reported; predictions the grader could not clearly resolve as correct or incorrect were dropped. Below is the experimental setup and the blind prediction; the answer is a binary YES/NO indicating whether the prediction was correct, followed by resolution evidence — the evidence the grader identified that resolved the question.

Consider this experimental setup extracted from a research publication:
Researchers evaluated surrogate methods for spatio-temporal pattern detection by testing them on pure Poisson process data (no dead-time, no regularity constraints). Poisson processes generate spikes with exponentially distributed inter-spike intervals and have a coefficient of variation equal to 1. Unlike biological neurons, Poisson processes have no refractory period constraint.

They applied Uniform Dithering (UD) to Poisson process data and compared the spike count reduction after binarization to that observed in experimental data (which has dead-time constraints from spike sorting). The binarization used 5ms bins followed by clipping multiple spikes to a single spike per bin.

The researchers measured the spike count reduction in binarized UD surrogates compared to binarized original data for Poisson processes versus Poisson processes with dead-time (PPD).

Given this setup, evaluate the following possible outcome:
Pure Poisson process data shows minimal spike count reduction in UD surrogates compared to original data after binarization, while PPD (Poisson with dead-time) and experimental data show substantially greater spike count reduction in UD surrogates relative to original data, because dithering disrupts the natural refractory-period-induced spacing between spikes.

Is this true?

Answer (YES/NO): YES